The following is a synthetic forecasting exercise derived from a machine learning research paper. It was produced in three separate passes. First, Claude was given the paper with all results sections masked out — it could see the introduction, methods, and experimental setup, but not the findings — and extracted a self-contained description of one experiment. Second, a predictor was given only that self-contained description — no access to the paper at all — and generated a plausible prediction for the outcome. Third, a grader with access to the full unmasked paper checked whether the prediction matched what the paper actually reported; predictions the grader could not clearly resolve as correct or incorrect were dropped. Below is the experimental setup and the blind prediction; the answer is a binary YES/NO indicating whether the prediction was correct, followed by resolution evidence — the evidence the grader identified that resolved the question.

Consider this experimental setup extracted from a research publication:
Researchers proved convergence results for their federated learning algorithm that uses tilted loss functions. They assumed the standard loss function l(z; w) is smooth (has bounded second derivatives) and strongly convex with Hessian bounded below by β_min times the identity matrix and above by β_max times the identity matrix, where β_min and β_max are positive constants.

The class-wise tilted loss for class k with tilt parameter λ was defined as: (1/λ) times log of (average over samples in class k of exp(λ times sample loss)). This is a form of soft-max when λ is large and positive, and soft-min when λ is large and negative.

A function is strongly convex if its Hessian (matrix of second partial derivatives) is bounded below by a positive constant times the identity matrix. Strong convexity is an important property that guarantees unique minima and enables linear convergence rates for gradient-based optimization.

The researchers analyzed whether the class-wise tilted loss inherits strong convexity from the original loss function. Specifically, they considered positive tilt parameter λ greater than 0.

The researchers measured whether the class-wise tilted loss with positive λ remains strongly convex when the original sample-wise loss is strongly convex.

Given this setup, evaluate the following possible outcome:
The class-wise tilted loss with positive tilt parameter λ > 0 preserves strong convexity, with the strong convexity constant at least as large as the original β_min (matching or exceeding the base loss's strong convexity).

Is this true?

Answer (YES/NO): YES